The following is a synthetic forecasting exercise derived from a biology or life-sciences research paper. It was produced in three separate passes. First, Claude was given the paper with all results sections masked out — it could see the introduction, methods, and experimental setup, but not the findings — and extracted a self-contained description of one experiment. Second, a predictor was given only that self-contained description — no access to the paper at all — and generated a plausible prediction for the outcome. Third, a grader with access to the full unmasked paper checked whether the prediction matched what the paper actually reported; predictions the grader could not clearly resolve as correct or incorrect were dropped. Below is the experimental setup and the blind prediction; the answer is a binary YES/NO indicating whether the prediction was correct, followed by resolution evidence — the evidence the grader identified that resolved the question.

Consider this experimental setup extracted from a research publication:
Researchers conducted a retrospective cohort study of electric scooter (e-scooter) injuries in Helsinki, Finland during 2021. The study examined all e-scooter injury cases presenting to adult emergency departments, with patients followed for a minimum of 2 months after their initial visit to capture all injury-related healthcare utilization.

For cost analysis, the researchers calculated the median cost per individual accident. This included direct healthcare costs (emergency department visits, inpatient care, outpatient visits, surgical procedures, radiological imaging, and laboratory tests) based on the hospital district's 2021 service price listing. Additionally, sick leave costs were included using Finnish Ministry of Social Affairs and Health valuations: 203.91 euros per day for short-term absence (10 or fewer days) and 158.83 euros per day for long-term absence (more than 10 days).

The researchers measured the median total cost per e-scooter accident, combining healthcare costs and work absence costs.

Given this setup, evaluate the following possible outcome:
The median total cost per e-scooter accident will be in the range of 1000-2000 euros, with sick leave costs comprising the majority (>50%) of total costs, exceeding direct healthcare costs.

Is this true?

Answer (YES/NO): NO